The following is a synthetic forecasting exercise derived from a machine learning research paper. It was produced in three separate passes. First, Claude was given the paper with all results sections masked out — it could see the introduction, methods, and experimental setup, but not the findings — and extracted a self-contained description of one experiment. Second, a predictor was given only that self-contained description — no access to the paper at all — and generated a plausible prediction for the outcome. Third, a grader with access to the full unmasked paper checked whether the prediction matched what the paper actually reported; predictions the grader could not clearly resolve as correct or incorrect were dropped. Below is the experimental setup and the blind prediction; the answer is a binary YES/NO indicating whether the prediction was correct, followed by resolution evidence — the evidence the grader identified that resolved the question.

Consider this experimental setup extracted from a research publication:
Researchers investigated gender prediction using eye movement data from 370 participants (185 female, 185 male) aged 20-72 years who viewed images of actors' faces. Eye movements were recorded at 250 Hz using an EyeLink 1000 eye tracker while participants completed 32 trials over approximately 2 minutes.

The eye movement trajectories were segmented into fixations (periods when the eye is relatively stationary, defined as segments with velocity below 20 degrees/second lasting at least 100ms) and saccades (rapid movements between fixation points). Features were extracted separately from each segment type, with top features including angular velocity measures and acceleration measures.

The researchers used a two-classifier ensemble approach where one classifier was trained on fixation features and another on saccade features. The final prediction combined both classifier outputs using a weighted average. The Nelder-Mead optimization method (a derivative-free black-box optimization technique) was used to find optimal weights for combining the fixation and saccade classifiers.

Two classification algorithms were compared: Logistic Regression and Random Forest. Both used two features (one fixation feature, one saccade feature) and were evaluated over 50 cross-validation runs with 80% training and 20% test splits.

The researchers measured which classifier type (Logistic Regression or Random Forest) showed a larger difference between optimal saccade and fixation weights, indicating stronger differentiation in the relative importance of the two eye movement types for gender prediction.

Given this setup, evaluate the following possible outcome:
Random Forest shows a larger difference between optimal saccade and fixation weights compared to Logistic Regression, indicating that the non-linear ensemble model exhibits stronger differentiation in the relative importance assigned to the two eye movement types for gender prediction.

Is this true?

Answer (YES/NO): NO